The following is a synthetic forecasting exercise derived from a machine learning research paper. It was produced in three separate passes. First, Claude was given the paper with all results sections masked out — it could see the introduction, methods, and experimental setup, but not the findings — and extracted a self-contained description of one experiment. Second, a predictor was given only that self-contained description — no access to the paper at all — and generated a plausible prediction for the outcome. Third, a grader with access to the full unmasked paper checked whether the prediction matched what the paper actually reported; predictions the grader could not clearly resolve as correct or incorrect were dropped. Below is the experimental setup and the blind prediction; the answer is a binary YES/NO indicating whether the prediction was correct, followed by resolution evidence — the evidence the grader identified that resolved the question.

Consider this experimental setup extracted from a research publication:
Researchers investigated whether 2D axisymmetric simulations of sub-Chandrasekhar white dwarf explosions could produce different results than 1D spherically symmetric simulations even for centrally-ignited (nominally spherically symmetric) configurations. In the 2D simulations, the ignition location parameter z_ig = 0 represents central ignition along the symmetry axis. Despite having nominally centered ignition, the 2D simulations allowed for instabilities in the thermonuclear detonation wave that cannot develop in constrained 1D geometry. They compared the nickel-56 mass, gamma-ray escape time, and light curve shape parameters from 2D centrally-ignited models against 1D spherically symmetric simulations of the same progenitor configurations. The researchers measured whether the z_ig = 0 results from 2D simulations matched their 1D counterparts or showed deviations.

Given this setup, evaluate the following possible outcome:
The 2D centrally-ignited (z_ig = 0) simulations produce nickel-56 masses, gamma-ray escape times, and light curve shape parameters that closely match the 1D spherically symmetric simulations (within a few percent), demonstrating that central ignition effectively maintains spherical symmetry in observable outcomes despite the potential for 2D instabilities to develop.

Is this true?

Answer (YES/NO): NO